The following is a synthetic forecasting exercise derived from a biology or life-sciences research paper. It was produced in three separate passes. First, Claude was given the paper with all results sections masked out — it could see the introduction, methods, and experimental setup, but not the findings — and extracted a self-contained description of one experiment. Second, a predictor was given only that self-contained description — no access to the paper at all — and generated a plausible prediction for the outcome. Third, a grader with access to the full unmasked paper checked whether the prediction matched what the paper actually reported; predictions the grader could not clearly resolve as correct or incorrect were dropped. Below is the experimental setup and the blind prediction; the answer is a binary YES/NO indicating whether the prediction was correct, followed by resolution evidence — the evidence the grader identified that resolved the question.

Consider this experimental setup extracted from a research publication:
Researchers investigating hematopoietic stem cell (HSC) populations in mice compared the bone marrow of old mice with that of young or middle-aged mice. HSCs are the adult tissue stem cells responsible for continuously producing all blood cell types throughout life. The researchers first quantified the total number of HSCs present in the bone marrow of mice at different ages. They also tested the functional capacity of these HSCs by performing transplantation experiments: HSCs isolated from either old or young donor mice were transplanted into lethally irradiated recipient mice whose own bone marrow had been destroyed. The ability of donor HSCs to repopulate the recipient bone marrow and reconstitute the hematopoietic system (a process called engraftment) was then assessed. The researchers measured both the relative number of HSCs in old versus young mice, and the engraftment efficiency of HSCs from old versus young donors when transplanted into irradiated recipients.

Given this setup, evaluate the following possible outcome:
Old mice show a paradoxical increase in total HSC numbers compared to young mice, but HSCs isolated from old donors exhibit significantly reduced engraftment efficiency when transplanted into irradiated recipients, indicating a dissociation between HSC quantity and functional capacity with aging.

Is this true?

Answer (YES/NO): YES